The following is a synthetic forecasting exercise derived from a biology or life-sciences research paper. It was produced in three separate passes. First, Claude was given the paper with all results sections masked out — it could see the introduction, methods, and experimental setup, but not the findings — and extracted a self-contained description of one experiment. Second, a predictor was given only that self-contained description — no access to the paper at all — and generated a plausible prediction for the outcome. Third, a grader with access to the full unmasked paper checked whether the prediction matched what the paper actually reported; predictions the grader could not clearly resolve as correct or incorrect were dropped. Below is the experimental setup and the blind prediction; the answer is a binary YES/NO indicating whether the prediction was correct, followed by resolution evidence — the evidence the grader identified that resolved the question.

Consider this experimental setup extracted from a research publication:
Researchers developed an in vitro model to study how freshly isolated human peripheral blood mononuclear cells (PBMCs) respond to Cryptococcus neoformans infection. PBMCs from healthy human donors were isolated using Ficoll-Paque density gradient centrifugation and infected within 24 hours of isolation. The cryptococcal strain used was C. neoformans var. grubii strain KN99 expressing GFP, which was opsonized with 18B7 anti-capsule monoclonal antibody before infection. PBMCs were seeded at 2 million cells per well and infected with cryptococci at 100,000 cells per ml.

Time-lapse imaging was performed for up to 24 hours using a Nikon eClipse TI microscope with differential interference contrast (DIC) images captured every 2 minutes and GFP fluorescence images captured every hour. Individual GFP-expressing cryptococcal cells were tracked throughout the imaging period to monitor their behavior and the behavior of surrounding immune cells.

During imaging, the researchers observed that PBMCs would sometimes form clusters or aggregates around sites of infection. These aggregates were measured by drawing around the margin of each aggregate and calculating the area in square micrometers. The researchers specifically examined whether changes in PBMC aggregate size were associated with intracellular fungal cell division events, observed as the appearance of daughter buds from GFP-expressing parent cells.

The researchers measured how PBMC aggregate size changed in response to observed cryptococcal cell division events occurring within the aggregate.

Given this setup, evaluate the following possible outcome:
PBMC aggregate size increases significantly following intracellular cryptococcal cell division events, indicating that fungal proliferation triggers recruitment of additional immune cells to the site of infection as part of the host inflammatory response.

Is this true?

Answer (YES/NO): NO